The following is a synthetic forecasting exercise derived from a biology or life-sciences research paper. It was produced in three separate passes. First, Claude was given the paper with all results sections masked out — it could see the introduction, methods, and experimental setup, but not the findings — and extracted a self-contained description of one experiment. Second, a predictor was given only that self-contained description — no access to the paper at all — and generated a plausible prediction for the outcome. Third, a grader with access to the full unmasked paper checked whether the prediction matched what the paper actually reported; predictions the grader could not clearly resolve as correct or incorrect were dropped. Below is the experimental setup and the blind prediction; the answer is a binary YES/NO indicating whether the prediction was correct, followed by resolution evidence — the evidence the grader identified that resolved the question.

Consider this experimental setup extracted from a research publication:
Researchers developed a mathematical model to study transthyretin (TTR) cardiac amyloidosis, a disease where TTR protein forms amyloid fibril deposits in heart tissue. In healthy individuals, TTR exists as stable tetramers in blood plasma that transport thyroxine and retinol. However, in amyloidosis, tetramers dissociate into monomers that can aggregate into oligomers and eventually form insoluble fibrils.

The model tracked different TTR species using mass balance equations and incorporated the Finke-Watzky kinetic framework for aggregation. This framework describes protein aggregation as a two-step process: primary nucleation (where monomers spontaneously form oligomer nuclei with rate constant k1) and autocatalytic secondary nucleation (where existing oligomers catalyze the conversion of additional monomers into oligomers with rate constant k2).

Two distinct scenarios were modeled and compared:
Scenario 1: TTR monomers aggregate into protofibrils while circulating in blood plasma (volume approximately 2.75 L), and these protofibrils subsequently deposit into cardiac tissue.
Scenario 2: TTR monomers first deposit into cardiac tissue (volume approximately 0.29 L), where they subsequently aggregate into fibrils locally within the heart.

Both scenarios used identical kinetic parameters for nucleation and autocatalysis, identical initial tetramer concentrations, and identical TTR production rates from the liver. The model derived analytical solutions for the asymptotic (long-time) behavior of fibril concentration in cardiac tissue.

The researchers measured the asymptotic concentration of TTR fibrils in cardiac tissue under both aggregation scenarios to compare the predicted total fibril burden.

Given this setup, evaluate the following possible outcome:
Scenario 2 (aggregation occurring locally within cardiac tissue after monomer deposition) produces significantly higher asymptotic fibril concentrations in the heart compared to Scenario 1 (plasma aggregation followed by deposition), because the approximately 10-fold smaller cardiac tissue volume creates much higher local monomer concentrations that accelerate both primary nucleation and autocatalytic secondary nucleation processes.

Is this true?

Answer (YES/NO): NO